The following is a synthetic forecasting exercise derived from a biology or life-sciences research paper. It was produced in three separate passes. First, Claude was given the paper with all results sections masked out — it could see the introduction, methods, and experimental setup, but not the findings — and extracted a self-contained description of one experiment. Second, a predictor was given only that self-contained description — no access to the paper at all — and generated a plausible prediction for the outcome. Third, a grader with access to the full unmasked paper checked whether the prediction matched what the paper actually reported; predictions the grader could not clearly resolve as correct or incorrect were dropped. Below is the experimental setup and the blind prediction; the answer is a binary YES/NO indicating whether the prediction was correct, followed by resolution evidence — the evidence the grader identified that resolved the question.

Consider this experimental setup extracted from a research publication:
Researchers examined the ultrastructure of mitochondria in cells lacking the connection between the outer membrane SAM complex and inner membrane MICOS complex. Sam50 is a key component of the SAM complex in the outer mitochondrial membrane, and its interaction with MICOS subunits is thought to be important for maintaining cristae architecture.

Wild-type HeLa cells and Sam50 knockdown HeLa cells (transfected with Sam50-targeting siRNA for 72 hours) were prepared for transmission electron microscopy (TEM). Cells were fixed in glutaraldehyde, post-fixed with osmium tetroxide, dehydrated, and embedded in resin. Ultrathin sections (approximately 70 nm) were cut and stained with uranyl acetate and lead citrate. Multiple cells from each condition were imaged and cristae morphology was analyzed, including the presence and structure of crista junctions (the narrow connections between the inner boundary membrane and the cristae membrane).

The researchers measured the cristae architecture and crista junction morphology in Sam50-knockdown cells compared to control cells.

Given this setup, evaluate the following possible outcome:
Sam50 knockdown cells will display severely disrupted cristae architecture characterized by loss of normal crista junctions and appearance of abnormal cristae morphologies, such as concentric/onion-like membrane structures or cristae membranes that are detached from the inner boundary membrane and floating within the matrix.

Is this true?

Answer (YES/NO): YES